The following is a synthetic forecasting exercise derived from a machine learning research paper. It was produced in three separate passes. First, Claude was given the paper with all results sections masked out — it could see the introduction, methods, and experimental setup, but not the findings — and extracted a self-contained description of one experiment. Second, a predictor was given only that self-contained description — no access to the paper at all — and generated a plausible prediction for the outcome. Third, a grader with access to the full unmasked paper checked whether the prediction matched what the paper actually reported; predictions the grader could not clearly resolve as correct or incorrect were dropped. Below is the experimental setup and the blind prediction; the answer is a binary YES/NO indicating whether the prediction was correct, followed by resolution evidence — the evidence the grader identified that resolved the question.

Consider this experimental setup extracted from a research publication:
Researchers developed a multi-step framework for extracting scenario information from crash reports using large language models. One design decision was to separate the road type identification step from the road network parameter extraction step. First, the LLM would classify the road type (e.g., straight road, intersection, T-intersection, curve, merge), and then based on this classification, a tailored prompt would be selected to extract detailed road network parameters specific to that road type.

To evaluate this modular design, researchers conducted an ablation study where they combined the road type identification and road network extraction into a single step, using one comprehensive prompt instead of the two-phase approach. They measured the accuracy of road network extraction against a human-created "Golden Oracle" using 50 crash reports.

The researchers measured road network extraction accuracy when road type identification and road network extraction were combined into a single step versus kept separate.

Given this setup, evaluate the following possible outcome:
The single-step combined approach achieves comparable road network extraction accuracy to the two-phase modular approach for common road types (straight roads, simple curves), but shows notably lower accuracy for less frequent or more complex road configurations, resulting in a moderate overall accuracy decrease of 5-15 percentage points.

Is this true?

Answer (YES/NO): NO